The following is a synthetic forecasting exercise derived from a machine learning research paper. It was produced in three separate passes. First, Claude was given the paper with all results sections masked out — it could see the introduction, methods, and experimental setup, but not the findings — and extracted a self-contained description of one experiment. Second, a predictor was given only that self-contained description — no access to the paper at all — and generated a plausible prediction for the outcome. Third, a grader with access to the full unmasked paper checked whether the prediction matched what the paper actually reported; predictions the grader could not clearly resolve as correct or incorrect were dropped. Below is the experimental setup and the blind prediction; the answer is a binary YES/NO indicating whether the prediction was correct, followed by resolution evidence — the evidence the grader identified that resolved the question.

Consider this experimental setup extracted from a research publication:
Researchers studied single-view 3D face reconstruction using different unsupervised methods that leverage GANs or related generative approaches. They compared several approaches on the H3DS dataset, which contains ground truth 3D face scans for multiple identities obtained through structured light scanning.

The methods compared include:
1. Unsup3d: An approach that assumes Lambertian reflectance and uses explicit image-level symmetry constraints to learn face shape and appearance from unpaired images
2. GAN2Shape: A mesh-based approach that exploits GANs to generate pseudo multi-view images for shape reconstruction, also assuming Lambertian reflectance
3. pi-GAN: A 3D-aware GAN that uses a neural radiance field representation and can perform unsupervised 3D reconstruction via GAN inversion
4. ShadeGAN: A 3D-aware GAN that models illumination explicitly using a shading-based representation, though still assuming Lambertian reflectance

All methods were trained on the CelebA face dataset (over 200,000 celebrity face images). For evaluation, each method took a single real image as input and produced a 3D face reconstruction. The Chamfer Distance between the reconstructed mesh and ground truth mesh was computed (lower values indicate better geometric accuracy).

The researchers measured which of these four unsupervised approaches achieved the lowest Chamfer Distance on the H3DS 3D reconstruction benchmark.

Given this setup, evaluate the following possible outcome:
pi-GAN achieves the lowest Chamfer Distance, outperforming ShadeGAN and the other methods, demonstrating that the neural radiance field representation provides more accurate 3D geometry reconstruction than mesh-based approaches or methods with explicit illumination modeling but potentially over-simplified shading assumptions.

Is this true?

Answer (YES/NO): NO